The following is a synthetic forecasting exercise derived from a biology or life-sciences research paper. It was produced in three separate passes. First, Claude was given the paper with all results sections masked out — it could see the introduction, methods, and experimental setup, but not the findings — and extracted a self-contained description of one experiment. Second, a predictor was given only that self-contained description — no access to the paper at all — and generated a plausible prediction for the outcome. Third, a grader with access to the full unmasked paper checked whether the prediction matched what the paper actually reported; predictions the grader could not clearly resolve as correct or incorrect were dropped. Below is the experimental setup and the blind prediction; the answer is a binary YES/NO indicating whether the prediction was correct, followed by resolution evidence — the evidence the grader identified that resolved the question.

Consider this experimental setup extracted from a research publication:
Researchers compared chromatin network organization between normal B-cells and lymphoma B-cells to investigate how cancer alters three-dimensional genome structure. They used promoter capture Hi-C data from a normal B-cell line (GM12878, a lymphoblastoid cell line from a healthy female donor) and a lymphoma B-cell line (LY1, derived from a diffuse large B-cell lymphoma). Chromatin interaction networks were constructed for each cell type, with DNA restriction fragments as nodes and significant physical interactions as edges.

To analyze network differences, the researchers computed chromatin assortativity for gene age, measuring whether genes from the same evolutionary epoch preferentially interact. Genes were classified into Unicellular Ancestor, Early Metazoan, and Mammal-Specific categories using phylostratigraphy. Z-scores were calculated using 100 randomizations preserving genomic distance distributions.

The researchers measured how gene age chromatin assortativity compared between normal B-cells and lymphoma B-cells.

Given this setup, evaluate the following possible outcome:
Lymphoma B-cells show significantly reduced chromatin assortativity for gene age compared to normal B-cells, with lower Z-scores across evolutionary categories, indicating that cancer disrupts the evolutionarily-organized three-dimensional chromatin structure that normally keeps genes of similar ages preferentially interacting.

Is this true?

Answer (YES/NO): NO